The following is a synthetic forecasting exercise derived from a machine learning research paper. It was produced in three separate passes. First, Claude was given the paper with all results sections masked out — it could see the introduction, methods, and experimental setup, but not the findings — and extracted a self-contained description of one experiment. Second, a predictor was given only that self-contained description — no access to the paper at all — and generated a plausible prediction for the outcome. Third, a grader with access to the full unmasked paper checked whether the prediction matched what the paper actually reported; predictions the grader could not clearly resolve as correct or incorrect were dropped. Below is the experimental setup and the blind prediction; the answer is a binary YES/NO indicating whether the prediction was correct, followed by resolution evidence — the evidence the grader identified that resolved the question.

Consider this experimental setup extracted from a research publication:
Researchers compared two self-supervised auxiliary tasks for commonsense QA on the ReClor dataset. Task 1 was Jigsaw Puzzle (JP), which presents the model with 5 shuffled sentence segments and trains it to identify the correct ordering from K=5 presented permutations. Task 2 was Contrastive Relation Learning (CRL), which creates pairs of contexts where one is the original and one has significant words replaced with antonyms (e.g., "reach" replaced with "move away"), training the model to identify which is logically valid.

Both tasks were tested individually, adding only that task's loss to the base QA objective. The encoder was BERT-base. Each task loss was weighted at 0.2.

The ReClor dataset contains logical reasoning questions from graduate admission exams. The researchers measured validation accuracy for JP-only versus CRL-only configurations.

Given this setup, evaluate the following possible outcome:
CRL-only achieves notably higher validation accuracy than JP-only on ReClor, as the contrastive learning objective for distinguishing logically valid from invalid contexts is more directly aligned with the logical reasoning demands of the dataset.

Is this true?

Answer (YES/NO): NO